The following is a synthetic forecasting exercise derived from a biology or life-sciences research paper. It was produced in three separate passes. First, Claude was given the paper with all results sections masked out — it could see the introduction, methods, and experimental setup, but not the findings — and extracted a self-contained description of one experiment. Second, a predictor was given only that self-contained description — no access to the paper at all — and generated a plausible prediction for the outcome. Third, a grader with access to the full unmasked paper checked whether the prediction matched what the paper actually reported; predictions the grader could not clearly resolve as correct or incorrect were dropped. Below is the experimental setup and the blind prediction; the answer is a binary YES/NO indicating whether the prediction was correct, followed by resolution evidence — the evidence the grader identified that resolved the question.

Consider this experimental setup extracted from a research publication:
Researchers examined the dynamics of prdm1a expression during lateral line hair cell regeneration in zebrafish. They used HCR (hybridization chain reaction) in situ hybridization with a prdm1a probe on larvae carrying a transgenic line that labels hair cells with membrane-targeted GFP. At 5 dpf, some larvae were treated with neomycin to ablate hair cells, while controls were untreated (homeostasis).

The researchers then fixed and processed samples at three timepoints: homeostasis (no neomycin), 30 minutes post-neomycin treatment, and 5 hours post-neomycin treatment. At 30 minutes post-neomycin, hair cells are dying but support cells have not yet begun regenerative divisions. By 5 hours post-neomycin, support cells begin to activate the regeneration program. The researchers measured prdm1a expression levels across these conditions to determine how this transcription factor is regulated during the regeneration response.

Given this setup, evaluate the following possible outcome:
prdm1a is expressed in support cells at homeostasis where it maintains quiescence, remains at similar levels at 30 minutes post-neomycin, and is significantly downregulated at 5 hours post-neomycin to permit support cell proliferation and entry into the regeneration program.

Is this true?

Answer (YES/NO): NO